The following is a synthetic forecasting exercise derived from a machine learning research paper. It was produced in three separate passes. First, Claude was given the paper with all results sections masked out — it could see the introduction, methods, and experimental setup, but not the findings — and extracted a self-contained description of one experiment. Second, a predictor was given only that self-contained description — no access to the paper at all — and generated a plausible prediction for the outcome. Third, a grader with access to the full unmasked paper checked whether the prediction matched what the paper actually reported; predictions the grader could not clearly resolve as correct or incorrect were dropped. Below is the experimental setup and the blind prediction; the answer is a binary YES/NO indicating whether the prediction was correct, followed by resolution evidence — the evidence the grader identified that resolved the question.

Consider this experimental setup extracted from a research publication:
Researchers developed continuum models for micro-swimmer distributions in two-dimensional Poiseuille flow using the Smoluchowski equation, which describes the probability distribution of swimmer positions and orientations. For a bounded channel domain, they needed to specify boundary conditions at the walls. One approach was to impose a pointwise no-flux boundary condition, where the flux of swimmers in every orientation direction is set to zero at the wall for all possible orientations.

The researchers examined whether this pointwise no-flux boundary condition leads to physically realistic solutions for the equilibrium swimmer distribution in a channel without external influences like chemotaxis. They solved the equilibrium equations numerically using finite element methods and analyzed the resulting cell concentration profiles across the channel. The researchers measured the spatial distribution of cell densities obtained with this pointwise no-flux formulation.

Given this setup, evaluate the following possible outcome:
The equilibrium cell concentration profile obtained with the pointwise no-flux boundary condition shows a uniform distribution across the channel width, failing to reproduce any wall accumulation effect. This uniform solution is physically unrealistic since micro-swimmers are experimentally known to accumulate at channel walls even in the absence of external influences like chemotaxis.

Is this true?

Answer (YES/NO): NO